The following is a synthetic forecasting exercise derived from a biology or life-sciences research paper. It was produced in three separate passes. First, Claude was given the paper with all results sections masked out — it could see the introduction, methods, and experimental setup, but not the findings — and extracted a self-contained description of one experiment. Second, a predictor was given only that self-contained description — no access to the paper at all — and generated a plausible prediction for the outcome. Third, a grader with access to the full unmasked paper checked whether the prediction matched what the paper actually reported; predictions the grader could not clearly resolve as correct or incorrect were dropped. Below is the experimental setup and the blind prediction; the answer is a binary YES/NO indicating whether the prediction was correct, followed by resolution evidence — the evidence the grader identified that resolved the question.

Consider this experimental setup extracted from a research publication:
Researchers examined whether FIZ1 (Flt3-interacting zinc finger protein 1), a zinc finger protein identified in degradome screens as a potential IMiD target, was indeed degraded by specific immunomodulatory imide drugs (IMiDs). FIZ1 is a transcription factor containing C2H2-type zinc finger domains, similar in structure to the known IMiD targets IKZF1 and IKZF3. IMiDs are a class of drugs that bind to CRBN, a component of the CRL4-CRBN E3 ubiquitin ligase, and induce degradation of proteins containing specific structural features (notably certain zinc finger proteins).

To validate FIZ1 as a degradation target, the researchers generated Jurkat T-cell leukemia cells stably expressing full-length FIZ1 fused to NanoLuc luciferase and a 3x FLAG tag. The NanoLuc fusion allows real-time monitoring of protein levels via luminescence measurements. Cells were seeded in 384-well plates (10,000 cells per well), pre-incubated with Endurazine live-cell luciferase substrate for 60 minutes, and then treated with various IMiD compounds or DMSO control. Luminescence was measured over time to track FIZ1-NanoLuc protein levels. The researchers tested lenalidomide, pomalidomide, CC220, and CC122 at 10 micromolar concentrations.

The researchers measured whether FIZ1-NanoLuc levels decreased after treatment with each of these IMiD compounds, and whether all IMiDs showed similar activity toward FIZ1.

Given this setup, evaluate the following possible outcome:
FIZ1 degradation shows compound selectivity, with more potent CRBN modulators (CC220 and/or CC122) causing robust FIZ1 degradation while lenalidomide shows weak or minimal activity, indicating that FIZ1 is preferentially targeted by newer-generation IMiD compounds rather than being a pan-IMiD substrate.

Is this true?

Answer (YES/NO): NO